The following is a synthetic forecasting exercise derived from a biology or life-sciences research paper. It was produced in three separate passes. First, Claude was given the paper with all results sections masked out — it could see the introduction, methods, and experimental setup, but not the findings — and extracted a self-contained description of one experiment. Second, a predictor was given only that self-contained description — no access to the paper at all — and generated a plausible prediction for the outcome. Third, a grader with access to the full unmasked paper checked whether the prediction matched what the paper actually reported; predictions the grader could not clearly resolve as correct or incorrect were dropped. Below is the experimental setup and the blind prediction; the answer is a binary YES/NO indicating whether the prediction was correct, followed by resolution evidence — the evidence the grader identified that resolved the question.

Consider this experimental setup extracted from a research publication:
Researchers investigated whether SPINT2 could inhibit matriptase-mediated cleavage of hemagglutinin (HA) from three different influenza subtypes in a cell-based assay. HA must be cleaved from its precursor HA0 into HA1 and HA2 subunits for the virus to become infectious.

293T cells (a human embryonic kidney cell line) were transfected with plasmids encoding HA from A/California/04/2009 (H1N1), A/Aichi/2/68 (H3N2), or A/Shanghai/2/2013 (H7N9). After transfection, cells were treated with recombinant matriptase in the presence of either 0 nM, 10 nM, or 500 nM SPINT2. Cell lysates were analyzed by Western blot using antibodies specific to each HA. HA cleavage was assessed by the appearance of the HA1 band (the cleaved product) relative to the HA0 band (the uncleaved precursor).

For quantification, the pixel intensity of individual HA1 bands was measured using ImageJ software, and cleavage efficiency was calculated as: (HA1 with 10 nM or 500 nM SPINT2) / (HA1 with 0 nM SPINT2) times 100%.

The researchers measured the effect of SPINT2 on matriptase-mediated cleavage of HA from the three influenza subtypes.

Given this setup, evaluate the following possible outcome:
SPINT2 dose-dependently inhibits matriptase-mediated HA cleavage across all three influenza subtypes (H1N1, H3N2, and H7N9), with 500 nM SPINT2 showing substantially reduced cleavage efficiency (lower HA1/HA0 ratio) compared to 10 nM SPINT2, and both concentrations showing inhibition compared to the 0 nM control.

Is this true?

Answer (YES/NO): NO